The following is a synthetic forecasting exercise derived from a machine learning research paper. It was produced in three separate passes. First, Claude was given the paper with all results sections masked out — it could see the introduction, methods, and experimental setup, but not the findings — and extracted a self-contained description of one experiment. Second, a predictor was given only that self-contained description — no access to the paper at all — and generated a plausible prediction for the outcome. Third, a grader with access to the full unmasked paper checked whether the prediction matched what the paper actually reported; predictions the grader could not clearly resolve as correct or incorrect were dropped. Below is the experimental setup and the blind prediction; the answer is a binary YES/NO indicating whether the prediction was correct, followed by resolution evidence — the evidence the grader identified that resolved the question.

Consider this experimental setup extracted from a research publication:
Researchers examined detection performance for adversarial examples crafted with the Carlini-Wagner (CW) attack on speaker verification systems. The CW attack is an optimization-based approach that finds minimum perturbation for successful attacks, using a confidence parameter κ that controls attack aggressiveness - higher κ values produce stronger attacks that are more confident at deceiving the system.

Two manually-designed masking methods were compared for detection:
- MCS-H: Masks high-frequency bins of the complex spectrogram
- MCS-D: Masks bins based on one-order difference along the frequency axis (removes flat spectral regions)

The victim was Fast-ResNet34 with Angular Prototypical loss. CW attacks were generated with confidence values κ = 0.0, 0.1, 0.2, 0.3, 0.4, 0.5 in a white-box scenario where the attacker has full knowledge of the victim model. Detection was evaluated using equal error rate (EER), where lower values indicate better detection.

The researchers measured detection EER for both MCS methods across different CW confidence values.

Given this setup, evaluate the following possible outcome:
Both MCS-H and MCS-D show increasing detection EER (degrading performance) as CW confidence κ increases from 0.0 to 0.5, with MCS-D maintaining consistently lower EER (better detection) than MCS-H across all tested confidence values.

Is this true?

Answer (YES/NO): NO